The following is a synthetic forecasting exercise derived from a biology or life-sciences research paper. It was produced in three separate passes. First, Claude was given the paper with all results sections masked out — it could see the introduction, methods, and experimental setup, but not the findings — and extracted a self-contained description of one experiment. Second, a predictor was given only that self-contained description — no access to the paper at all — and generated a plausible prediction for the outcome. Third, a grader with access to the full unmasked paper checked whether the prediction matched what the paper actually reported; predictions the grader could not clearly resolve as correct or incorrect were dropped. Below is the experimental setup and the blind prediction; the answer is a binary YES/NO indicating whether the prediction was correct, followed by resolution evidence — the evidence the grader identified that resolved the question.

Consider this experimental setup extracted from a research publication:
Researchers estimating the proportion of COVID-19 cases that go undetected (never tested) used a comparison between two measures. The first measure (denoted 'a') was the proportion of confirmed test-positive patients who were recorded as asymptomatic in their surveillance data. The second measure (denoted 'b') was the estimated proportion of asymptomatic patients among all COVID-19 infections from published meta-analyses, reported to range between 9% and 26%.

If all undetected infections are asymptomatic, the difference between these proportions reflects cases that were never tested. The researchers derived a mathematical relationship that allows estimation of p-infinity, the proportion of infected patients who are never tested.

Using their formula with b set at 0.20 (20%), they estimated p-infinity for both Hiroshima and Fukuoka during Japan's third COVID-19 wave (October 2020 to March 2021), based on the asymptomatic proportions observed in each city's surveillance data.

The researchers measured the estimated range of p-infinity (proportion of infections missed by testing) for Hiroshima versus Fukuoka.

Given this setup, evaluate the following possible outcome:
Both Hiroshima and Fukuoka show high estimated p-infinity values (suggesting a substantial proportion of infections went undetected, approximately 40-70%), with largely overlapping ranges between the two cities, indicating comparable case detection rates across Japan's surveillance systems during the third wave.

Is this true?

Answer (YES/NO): NO